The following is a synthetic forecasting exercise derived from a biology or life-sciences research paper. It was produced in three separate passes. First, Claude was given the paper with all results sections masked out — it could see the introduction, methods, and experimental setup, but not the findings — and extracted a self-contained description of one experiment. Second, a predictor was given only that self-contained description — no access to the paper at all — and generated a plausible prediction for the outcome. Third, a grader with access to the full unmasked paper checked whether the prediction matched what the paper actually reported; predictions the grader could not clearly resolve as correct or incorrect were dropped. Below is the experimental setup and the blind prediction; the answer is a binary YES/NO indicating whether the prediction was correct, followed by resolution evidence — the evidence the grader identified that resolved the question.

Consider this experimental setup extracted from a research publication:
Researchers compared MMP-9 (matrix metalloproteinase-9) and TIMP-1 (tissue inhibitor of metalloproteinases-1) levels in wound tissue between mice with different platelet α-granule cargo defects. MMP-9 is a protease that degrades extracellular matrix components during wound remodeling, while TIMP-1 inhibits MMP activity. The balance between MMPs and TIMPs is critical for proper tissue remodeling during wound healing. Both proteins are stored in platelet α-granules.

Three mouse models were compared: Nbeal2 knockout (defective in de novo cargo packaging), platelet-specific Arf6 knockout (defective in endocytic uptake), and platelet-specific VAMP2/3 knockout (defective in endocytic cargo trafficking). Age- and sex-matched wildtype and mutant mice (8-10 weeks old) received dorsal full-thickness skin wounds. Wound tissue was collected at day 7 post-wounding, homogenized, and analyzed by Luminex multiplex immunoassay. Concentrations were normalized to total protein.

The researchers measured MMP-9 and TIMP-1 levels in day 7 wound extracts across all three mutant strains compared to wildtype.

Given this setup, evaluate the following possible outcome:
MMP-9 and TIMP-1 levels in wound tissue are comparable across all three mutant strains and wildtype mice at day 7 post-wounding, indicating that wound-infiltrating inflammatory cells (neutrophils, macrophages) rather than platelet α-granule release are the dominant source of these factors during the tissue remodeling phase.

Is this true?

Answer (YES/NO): NO